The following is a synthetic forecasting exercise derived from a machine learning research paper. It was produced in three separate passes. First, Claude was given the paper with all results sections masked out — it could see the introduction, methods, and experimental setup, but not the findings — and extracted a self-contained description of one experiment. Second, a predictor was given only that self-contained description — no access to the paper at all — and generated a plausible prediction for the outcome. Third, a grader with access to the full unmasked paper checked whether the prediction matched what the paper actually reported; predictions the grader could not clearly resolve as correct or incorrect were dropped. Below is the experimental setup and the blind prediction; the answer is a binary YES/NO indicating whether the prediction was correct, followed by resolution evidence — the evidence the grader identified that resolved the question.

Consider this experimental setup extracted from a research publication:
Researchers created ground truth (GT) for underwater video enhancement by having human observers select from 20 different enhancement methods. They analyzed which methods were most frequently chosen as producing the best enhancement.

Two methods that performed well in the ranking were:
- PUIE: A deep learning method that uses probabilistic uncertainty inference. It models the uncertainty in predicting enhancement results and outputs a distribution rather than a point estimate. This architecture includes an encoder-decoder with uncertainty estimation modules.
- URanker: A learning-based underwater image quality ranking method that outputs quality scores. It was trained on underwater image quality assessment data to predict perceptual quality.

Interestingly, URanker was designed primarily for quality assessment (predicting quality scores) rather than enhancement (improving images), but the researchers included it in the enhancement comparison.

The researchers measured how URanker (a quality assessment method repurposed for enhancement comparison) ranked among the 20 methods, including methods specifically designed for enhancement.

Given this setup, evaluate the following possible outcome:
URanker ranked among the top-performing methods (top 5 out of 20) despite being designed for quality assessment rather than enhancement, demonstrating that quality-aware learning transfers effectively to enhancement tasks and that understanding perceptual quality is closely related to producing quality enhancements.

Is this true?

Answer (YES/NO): YES